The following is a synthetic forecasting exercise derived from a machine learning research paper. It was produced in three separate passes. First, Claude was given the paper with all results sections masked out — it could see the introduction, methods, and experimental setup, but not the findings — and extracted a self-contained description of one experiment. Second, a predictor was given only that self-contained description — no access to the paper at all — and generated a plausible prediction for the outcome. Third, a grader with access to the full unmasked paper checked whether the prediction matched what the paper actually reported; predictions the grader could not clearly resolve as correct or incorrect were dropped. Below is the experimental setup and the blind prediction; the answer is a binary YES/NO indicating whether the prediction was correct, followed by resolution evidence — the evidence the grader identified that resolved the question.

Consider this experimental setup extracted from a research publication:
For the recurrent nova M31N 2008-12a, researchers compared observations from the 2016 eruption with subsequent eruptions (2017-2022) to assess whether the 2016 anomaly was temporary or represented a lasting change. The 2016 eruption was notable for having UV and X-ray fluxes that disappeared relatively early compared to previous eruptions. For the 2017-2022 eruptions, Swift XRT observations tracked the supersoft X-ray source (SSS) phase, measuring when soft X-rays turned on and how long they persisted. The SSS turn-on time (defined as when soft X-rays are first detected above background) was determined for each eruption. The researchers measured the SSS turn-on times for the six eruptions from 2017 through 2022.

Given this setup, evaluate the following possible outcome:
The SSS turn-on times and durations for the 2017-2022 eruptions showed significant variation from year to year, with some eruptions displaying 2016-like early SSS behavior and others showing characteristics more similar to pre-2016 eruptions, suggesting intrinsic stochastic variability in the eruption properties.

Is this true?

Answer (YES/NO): NO